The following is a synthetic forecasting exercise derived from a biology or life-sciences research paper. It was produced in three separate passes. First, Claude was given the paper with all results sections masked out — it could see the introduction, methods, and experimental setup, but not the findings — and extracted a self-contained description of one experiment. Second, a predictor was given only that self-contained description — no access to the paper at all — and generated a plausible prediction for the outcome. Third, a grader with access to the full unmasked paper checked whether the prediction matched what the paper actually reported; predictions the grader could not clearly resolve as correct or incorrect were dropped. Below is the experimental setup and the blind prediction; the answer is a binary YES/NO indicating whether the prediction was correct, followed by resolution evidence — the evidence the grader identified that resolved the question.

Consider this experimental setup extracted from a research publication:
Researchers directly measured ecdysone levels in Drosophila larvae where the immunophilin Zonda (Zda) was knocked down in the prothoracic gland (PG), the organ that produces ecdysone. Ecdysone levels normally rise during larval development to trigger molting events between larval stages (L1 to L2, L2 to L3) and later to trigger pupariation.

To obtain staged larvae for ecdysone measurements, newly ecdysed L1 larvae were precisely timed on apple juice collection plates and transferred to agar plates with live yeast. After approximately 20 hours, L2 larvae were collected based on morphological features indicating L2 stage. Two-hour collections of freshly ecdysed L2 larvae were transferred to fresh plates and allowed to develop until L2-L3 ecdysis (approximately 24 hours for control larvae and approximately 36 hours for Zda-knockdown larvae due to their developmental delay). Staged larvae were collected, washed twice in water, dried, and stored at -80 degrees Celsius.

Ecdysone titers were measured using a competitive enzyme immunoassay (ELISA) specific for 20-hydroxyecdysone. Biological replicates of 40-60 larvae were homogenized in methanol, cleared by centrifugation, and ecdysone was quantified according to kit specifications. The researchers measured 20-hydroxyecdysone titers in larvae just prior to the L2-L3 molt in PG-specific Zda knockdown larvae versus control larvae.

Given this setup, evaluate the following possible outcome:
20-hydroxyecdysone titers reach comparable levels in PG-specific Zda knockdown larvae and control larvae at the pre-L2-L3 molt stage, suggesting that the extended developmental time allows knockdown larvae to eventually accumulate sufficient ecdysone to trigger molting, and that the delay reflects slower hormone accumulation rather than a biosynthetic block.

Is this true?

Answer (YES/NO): NO